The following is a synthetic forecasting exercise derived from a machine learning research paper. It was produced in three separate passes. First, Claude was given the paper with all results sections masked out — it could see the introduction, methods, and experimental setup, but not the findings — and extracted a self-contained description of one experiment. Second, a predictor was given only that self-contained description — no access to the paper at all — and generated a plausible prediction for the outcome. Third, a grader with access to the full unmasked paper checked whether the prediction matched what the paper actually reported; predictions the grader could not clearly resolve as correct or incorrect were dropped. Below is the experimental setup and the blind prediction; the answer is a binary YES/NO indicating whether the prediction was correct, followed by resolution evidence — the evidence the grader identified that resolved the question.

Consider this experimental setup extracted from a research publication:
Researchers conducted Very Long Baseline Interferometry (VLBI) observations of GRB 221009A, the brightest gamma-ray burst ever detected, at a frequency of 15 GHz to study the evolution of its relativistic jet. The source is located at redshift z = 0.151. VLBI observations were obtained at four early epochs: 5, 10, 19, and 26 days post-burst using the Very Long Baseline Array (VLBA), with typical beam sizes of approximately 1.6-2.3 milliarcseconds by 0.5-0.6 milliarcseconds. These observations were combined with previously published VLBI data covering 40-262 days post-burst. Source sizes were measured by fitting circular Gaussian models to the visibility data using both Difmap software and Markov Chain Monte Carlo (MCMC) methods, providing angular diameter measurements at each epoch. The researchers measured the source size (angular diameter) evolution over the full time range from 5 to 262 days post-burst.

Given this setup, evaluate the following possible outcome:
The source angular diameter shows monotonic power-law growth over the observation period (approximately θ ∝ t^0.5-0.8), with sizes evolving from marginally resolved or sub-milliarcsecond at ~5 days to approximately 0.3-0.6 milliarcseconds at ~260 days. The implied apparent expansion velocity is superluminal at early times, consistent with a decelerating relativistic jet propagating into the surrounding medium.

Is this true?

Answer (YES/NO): NO